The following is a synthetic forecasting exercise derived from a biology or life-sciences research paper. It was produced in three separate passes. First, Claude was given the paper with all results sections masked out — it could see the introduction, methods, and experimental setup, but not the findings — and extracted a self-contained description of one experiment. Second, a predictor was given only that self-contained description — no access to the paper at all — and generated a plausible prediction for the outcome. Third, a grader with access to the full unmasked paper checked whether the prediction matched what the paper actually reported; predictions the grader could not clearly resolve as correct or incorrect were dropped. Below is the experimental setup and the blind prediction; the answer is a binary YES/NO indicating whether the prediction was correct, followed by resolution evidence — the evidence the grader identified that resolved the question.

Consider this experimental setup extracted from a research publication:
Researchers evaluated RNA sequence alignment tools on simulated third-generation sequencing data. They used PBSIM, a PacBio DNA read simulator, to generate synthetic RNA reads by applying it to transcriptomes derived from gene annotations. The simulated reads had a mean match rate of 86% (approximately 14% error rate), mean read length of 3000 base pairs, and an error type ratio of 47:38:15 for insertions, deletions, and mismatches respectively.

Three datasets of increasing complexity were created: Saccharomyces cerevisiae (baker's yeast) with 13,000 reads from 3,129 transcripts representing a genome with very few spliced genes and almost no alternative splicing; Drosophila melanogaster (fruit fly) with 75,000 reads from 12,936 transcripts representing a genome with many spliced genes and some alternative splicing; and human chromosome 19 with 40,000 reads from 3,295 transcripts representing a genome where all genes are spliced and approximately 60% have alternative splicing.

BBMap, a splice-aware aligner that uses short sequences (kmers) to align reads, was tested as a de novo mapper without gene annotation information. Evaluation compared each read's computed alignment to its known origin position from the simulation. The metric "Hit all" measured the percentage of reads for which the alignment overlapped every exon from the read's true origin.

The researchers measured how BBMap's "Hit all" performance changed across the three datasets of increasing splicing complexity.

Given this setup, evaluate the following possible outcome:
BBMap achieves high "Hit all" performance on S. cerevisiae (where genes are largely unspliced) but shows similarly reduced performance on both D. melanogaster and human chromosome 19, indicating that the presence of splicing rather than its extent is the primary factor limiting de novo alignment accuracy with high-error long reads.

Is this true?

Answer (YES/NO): NO